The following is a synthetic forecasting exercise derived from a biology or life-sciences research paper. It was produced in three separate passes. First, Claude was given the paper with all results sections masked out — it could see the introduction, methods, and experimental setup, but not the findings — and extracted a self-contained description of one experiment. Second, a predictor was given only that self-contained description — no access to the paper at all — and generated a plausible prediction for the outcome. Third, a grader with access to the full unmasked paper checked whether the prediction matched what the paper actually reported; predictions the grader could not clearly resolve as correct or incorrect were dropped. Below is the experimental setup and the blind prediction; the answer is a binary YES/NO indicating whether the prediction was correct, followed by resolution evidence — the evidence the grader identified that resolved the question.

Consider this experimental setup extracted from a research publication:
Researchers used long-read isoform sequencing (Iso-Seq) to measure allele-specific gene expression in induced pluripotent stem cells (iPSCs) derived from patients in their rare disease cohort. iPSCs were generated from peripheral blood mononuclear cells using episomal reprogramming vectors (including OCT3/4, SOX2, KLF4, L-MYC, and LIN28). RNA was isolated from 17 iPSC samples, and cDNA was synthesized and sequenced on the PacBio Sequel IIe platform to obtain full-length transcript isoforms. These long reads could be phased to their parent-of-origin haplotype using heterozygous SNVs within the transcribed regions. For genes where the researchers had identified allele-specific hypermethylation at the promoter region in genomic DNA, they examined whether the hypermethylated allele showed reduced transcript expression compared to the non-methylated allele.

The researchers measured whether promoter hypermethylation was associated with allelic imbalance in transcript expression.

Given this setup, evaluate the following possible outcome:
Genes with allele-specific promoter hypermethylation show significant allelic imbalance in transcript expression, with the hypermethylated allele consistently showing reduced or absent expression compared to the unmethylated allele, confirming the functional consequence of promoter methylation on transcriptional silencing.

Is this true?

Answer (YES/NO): YES